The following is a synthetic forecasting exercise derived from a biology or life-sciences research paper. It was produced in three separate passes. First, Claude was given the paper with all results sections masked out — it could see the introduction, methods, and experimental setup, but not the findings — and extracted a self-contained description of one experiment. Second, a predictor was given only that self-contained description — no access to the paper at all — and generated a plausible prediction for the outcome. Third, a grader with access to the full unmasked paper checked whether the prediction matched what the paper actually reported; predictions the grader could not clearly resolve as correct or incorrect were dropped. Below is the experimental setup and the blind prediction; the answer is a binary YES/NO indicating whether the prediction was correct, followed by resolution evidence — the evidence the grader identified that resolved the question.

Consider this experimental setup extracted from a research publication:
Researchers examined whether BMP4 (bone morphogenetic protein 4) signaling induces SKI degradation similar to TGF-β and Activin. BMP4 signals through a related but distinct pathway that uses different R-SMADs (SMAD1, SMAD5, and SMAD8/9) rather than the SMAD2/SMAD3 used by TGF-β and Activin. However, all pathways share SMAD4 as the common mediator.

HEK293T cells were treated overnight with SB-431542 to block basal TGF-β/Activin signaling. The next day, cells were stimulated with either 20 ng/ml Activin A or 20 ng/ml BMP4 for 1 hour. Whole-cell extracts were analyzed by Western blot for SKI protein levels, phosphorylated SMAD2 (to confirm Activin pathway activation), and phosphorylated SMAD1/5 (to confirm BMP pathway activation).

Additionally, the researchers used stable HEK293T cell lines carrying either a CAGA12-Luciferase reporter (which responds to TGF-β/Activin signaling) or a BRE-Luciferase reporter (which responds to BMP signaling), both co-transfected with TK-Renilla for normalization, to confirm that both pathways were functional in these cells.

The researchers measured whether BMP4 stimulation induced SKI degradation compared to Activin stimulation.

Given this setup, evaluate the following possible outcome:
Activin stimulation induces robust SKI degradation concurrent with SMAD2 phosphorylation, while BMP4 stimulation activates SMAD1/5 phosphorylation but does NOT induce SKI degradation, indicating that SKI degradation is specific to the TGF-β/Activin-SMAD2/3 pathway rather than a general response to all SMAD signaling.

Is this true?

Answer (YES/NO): YES